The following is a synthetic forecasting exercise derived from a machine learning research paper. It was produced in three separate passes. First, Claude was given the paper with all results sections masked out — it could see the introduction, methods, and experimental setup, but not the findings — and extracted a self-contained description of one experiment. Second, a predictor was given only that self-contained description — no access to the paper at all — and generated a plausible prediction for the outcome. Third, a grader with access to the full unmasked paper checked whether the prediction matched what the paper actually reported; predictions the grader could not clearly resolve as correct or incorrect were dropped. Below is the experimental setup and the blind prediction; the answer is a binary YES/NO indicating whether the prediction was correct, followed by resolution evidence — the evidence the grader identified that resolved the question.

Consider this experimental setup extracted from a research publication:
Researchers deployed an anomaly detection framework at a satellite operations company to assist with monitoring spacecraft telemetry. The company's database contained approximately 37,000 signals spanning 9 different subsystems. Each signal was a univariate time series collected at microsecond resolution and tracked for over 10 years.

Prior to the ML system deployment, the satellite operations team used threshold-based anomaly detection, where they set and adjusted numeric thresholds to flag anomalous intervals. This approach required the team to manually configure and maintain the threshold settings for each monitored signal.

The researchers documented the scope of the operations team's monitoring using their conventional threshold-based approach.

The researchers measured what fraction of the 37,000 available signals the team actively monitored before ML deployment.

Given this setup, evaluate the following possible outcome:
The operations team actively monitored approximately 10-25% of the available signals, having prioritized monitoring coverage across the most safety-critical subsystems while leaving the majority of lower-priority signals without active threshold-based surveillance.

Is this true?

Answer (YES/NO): NO